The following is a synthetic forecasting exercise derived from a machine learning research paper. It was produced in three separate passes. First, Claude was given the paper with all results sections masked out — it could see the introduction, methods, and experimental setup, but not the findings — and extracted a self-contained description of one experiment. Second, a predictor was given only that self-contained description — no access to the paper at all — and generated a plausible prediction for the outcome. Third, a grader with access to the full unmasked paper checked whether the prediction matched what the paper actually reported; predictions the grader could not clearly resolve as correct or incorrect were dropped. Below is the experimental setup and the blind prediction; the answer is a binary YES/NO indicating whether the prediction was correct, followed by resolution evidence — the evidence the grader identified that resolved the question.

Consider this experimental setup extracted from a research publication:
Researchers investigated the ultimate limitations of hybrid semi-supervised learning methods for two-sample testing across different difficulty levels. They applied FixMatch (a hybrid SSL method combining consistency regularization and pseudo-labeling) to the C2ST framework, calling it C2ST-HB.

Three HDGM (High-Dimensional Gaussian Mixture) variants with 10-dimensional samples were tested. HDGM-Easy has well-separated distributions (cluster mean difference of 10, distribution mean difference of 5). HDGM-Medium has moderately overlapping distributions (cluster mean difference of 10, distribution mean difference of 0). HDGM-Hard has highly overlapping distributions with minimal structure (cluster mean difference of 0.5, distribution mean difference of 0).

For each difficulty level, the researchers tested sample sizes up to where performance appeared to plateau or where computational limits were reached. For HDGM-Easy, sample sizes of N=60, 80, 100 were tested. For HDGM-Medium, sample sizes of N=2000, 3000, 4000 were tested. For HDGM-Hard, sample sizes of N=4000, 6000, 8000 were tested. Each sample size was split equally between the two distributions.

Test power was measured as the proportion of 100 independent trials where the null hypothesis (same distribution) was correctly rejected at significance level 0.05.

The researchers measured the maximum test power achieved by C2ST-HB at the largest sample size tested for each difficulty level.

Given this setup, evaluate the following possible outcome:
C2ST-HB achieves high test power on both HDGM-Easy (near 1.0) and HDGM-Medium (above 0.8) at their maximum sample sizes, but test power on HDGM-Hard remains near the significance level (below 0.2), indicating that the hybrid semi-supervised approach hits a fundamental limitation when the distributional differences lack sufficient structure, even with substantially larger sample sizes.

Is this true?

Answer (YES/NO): NO